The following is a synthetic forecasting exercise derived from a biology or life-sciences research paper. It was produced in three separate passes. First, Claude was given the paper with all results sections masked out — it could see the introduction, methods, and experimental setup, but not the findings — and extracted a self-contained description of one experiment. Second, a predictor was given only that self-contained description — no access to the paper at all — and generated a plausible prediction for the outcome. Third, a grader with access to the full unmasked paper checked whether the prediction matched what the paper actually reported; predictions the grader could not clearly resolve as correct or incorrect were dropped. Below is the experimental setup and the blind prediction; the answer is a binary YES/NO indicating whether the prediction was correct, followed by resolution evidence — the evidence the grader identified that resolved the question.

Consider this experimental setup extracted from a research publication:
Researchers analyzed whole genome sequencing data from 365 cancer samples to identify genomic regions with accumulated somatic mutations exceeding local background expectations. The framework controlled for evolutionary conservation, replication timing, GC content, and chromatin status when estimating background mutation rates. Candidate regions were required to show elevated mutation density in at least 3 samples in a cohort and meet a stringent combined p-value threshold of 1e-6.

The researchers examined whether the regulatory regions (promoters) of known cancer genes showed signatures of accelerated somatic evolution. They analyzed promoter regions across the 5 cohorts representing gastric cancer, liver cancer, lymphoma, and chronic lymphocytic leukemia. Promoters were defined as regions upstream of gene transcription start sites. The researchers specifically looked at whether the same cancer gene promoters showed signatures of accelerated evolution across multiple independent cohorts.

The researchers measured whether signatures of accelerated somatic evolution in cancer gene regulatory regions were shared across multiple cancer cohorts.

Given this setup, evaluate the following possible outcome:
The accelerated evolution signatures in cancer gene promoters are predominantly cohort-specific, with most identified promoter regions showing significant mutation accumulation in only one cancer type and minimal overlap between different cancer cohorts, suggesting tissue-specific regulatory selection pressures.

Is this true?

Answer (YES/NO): NO